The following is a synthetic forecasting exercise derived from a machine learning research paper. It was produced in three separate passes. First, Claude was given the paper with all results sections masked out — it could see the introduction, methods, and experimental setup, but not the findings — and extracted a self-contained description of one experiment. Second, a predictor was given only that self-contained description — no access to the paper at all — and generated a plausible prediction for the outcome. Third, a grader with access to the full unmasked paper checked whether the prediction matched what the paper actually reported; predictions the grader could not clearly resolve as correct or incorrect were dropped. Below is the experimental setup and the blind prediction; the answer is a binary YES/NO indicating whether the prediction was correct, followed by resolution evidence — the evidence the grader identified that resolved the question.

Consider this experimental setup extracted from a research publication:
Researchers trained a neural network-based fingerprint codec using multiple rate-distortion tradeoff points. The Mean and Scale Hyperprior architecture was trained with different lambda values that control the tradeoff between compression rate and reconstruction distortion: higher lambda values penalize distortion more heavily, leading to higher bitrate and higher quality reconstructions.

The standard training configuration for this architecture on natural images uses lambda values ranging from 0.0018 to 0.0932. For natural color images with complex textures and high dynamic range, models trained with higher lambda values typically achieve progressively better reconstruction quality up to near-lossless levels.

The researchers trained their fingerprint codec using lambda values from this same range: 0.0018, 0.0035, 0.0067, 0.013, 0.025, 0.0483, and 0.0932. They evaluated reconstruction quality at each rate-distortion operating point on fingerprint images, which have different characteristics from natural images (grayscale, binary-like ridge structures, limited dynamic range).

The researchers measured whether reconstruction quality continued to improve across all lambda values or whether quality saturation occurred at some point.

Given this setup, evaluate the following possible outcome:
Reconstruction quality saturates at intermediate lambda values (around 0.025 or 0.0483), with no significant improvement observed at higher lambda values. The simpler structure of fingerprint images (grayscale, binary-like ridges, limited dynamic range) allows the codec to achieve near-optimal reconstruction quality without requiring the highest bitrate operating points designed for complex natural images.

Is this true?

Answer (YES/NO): YES